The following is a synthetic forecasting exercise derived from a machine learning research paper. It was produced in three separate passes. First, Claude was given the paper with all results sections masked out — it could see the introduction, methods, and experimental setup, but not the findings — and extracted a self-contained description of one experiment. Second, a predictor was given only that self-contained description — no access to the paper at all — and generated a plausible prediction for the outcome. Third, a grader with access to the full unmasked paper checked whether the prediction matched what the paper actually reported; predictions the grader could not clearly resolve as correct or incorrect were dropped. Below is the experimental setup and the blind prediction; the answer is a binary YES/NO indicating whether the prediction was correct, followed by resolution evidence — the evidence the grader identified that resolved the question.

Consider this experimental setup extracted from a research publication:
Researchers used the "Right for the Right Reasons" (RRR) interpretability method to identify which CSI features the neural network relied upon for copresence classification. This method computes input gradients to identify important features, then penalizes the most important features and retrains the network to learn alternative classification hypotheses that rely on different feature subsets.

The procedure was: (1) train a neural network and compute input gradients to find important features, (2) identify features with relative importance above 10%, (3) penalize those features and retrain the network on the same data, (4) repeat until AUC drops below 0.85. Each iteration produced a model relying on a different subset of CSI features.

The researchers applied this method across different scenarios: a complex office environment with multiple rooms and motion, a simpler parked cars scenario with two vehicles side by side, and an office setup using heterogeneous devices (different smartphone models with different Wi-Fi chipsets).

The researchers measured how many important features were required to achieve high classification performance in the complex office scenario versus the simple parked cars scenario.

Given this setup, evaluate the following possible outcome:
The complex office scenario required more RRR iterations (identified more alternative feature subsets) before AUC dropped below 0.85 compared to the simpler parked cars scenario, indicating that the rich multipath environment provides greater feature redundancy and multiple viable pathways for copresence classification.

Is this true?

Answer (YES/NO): YES